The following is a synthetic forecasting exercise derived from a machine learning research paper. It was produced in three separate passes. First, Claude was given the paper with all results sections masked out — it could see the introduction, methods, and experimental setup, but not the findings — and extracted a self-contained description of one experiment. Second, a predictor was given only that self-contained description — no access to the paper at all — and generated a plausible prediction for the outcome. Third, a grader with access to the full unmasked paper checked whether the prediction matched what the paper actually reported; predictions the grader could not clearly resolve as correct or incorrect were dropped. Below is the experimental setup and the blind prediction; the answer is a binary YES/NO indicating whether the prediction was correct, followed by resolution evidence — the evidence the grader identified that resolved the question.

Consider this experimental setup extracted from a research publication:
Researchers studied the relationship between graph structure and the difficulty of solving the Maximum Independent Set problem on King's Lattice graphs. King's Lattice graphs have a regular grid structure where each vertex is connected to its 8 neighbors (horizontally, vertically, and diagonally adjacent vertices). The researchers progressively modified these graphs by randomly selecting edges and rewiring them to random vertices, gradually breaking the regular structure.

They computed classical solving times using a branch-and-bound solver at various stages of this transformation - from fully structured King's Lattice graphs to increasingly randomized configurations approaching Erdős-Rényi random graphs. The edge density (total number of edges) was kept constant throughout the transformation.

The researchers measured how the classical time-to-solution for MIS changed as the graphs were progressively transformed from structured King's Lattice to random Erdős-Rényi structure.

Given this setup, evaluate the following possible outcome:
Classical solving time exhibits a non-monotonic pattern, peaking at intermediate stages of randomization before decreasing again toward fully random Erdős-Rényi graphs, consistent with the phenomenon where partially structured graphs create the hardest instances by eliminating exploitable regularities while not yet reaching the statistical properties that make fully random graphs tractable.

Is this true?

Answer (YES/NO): NO